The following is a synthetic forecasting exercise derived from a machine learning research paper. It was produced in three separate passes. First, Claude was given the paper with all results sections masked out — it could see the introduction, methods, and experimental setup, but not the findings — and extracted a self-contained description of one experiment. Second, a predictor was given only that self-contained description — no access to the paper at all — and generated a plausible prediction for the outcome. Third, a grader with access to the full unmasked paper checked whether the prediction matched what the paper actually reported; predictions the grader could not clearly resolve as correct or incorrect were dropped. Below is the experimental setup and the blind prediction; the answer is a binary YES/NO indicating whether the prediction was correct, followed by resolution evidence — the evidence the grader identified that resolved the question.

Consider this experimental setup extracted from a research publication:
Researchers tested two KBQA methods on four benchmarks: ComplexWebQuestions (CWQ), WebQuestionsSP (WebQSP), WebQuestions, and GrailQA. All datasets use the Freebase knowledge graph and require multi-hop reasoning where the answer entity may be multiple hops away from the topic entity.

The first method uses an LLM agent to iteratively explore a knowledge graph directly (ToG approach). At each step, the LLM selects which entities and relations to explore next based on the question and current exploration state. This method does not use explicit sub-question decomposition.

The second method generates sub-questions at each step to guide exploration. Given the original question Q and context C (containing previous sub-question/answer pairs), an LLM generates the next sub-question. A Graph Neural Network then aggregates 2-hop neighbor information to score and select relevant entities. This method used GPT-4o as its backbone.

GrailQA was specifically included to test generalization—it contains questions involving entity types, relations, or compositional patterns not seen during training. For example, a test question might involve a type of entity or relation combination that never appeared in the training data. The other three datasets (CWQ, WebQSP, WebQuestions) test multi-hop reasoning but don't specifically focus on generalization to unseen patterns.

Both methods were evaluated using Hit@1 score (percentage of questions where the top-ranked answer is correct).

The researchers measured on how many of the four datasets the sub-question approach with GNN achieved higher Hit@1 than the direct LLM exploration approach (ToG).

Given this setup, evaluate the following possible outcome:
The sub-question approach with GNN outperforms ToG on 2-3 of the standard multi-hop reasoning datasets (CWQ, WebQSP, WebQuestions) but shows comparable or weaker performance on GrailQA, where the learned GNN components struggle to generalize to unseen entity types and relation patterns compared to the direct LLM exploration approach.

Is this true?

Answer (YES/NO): YES